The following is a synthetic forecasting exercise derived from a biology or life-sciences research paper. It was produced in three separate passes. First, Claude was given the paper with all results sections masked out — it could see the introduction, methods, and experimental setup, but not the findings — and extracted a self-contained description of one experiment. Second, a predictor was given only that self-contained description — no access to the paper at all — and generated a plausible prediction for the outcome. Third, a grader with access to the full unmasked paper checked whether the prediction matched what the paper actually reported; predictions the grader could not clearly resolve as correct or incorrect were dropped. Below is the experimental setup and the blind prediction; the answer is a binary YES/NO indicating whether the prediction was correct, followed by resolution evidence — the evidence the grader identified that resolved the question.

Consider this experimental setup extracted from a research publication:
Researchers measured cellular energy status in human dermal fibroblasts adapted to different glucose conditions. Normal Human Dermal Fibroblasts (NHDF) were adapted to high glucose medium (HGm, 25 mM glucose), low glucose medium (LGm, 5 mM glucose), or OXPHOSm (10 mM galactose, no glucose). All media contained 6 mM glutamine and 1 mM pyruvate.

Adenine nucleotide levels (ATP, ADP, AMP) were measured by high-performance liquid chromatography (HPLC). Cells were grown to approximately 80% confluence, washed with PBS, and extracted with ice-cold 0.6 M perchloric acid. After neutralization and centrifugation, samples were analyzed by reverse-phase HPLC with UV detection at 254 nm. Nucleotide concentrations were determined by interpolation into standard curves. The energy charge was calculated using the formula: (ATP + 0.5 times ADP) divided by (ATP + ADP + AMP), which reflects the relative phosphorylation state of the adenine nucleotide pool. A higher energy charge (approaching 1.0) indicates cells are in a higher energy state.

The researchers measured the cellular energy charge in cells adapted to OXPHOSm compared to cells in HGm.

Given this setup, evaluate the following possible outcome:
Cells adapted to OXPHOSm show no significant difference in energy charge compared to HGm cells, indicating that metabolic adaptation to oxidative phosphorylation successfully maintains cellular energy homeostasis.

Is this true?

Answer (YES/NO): YES